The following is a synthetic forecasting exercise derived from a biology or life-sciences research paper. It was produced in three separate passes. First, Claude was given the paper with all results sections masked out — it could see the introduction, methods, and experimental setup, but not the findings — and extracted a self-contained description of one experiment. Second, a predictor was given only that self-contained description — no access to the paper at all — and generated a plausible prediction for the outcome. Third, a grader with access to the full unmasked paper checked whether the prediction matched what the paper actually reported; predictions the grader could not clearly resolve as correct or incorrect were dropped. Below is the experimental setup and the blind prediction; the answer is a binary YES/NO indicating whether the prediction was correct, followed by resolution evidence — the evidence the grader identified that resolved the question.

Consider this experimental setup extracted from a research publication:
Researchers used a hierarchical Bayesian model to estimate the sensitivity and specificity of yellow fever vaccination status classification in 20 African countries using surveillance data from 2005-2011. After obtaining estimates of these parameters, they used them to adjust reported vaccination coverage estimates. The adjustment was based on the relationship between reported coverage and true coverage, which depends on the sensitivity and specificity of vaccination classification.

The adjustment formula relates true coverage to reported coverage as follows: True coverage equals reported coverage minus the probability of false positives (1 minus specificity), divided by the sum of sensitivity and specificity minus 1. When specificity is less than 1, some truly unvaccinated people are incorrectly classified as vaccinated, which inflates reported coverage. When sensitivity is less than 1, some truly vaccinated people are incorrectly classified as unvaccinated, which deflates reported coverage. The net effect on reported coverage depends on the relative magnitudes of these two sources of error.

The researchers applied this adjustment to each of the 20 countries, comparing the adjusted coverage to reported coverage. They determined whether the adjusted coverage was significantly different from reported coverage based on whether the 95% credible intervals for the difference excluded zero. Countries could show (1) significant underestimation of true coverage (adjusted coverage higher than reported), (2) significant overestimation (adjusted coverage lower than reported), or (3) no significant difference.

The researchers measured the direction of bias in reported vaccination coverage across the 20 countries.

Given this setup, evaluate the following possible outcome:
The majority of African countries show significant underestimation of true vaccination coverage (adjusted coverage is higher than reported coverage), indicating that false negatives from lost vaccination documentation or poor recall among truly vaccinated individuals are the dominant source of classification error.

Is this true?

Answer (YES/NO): NO